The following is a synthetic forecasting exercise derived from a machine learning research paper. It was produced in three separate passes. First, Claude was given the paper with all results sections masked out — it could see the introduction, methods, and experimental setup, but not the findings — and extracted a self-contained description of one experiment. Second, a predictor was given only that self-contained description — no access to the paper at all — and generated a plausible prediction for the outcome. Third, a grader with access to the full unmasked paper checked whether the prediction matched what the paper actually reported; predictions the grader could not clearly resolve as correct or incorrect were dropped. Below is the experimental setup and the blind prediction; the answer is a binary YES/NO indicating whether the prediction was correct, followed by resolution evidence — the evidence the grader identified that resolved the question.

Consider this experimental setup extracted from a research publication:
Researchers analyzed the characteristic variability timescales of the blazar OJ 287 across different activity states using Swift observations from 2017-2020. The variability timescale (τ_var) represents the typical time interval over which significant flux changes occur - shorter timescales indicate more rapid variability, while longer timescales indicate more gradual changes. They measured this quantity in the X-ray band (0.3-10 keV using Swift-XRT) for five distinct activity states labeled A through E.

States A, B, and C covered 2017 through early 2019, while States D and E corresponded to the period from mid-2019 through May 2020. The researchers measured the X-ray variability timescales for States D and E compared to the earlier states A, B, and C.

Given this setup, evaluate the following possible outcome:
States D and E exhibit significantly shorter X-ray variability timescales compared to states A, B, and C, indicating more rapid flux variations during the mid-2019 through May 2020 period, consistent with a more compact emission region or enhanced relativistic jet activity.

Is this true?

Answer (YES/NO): YES